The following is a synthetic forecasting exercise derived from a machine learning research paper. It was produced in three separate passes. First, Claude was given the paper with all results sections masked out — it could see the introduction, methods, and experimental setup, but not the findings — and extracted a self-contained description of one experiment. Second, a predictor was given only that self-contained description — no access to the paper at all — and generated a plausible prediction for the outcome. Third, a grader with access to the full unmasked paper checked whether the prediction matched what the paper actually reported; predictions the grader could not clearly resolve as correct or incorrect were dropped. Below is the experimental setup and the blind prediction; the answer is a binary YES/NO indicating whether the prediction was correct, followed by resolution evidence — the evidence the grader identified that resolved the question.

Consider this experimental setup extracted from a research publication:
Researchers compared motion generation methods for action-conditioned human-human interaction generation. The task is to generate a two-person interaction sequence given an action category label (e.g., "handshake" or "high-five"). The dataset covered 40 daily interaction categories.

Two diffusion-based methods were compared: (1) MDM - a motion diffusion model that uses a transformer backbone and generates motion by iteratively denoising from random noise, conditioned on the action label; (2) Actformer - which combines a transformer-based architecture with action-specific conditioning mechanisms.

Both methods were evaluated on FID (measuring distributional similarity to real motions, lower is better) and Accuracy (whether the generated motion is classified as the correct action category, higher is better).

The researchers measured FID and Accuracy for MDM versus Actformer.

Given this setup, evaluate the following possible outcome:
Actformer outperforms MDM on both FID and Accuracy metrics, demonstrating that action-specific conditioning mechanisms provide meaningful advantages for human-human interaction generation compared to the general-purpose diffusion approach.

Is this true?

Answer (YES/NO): YES